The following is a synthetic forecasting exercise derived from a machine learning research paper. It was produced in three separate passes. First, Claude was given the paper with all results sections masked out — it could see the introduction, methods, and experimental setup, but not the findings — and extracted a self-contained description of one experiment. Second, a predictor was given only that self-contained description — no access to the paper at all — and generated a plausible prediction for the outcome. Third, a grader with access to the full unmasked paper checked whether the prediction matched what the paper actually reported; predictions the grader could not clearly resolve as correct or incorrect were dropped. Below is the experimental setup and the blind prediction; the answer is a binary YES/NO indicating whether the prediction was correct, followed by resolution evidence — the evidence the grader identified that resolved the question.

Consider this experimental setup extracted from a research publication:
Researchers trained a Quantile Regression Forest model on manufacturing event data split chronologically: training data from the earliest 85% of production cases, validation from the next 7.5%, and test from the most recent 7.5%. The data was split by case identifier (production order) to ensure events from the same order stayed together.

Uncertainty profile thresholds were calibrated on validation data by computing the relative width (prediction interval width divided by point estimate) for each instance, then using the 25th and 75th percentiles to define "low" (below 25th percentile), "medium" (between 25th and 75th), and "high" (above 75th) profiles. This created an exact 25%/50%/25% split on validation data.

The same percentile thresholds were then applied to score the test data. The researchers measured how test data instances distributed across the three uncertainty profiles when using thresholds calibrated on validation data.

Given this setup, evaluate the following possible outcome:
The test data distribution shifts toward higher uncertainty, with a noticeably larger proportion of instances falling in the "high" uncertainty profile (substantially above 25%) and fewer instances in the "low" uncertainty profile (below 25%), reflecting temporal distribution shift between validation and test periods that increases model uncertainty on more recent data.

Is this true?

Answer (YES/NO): NO